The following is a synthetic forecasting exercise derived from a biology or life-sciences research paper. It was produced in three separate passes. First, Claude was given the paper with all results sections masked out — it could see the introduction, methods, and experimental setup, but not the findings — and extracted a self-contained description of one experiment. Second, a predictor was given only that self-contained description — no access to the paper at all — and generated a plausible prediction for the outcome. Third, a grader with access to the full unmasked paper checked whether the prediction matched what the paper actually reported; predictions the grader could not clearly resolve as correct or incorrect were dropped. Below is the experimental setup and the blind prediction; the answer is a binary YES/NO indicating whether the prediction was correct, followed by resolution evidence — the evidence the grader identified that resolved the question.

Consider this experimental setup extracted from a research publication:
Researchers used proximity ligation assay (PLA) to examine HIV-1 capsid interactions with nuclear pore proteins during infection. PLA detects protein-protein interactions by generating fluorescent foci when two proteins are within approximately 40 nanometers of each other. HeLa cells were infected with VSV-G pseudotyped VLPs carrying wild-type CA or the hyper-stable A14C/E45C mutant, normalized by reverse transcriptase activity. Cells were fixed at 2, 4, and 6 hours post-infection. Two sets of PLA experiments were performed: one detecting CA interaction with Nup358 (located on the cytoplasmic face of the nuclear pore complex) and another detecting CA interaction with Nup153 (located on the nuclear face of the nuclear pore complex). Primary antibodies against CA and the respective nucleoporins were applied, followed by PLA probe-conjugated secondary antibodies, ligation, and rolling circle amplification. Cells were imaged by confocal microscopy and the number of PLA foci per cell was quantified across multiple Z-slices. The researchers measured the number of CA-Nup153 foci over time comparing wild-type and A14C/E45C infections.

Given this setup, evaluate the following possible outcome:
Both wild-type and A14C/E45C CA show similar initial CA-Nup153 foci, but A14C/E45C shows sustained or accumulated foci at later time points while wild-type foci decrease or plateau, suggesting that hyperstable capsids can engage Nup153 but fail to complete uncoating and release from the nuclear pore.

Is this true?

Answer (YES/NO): NO